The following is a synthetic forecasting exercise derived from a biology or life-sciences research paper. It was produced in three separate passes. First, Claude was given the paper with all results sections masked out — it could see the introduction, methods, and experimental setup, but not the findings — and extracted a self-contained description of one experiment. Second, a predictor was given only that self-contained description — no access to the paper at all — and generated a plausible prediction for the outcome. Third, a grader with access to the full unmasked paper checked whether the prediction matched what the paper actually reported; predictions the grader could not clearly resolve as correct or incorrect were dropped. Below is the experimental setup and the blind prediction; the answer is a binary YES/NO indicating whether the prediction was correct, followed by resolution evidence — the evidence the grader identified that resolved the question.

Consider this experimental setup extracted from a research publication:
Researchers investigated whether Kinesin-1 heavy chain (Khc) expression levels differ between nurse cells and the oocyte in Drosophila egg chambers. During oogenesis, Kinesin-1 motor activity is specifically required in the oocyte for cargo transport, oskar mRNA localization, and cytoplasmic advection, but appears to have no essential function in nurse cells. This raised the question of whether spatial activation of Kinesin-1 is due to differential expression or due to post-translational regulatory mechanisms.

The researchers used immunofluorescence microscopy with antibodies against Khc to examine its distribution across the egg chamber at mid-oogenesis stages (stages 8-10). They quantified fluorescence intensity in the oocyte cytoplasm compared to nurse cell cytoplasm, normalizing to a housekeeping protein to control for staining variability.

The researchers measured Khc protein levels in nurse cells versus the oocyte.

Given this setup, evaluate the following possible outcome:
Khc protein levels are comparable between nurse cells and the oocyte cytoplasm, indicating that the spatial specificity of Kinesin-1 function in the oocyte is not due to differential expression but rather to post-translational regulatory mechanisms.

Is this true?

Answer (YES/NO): YES